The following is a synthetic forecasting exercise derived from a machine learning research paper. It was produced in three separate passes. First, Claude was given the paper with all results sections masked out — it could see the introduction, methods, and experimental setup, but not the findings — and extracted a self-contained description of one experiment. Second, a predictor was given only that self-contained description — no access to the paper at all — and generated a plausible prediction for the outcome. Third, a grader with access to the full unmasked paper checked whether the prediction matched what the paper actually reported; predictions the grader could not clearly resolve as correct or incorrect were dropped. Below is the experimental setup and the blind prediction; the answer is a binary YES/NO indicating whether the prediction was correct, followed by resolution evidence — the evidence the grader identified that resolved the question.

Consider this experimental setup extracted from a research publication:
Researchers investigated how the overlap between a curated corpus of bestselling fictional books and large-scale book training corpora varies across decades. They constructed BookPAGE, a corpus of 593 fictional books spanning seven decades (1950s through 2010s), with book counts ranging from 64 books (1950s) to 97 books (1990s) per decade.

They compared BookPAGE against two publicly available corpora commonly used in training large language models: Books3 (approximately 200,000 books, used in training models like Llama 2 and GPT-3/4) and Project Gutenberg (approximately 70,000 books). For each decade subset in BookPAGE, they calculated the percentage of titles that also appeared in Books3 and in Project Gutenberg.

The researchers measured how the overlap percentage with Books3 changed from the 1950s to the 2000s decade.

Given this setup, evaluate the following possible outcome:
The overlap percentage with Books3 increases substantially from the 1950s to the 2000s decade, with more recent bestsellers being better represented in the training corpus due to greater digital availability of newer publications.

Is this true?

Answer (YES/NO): YES